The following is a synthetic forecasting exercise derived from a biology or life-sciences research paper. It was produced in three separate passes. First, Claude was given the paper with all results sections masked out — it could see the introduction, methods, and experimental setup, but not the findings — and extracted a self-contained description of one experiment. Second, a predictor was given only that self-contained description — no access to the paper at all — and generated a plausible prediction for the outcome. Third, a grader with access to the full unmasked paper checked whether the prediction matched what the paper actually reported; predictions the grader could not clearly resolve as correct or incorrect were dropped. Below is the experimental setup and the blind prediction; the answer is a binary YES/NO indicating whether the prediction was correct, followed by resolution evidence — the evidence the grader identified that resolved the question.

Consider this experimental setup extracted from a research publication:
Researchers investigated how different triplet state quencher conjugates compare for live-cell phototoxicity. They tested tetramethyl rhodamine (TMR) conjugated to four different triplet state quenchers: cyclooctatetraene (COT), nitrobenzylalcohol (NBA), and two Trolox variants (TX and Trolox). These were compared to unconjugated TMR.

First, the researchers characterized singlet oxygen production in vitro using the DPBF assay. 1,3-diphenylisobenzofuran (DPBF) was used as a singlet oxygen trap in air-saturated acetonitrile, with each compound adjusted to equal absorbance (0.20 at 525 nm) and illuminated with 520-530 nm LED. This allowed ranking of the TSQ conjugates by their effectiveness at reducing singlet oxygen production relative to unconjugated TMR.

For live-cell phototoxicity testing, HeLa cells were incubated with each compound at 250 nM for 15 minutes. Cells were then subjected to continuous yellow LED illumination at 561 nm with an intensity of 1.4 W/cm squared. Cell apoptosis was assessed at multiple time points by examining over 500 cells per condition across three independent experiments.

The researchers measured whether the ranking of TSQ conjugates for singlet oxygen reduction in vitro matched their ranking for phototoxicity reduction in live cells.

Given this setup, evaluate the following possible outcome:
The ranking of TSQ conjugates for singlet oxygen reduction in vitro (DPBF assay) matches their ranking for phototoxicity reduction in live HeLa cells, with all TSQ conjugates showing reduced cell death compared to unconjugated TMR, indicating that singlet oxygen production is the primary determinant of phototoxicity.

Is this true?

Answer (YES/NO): YES